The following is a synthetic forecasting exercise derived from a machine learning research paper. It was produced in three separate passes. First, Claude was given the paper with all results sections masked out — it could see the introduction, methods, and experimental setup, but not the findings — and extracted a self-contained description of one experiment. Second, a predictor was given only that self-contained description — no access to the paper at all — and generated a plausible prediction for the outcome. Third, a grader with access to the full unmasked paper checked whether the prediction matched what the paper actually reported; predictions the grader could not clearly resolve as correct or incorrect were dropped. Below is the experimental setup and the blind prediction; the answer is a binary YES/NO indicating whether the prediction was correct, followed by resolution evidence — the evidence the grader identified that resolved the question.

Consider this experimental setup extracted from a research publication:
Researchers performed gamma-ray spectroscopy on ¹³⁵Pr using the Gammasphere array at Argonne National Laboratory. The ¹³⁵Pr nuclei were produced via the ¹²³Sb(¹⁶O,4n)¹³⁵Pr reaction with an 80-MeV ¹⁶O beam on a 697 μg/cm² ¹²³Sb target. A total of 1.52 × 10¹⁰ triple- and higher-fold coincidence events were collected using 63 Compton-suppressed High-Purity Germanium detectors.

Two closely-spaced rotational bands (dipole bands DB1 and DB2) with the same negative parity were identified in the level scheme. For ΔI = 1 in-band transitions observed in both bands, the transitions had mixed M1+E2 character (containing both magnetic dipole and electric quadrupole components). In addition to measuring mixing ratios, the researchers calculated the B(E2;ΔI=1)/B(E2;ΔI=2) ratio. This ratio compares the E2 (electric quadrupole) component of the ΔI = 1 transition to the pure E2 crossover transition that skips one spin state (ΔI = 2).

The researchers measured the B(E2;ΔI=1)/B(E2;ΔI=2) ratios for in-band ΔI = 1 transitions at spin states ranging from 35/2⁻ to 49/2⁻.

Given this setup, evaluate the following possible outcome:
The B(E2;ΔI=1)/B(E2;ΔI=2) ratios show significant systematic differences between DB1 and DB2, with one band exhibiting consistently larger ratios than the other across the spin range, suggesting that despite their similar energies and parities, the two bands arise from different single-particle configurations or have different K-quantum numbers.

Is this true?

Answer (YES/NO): NO